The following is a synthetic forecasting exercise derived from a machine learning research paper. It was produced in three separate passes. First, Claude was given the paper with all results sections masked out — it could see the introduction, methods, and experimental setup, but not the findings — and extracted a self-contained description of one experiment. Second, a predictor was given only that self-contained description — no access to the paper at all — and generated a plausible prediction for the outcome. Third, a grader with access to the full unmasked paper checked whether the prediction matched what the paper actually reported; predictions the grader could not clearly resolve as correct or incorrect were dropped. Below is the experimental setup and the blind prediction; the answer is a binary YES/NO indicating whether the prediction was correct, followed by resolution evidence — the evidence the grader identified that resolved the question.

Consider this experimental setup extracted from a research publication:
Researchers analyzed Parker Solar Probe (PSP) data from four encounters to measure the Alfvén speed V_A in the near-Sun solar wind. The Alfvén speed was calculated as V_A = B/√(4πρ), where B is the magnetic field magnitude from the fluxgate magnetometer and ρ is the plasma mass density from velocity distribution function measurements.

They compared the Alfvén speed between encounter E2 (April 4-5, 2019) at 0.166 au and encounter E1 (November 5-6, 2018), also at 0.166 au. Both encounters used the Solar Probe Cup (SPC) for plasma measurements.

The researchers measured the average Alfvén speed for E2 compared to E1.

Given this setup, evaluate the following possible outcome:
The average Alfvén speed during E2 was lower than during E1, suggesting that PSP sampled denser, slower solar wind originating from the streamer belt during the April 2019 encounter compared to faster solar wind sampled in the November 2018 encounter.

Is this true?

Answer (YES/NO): NO